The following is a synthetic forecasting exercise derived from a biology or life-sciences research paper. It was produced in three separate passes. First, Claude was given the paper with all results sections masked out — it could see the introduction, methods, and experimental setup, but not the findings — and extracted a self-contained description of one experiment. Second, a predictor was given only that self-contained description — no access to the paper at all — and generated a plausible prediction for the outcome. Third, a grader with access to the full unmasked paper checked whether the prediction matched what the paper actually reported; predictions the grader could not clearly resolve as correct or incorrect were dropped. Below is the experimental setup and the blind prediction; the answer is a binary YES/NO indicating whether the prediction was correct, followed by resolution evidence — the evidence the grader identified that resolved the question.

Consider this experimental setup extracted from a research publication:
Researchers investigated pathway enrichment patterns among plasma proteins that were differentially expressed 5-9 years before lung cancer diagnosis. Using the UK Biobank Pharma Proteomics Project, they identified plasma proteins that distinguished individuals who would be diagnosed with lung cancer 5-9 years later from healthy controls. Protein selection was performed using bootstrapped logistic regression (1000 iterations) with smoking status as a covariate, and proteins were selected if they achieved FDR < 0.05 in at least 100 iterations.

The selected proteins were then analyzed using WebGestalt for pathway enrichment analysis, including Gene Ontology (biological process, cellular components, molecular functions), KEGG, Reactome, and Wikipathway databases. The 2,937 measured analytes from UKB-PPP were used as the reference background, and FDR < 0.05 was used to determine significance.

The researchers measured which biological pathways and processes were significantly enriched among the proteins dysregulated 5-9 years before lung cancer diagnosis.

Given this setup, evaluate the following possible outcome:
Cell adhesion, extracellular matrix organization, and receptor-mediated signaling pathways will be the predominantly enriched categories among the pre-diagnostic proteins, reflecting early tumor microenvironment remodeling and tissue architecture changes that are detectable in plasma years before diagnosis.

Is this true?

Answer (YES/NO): NO